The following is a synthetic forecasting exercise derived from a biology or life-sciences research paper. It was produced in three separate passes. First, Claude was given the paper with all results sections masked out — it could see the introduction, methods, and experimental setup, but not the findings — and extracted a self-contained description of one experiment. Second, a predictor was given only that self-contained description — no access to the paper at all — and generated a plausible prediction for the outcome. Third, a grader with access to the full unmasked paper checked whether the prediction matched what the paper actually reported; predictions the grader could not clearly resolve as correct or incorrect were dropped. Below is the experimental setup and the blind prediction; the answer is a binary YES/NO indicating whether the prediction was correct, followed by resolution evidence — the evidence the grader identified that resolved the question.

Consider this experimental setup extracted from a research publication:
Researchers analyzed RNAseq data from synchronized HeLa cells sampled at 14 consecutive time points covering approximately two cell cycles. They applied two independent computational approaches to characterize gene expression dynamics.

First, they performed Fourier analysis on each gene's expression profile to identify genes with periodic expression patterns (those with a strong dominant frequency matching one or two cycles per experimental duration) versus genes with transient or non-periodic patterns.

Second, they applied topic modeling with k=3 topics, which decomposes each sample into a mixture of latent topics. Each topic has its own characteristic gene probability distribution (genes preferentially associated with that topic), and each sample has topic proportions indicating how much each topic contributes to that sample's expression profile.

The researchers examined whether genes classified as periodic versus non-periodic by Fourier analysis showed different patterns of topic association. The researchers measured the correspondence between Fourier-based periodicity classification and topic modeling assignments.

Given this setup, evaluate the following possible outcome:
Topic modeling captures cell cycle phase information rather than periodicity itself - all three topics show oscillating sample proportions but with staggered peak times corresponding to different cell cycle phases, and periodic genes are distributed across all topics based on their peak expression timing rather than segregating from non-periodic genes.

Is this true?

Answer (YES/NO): NO